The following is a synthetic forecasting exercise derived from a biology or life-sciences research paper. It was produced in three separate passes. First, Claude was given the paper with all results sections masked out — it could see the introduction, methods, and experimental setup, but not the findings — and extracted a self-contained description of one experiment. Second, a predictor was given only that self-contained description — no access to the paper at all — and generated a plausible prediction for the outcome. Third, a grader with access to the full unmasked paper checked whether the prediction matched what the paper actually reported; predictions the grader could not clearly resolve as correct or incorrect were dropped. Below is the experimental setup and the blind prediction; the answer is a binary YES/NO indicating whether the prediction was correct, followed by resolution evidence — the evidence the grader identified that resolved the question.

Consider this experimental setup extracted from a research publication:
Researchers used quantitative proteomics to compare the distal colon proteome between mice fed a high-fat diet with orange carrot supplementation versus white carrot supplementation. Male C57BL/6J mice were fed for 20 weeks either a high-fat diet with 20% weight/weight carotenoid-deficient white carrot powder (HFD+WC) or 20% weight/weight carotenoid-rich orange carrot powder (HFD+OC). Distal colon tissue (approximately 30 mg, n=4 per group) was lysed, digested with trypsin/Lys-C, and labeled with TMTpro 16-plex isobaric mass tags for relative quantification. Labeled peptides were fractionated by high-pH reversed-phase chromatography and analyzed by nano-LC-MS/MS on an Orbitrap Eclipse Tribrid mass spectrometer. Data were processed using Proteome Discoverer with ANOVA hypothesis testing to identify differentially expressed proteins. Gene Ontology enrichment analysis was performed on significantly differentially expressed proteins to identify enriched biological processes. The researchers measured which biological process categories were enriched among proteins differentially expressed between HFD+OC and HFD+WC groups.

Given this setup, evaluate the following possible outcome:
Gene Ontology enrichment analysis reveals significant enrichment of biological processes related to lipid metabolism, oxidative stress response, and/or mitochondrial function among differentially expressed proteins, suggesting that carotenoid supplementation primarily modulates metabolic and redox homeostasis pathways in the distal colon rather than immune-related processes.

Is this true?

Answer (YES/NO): NO